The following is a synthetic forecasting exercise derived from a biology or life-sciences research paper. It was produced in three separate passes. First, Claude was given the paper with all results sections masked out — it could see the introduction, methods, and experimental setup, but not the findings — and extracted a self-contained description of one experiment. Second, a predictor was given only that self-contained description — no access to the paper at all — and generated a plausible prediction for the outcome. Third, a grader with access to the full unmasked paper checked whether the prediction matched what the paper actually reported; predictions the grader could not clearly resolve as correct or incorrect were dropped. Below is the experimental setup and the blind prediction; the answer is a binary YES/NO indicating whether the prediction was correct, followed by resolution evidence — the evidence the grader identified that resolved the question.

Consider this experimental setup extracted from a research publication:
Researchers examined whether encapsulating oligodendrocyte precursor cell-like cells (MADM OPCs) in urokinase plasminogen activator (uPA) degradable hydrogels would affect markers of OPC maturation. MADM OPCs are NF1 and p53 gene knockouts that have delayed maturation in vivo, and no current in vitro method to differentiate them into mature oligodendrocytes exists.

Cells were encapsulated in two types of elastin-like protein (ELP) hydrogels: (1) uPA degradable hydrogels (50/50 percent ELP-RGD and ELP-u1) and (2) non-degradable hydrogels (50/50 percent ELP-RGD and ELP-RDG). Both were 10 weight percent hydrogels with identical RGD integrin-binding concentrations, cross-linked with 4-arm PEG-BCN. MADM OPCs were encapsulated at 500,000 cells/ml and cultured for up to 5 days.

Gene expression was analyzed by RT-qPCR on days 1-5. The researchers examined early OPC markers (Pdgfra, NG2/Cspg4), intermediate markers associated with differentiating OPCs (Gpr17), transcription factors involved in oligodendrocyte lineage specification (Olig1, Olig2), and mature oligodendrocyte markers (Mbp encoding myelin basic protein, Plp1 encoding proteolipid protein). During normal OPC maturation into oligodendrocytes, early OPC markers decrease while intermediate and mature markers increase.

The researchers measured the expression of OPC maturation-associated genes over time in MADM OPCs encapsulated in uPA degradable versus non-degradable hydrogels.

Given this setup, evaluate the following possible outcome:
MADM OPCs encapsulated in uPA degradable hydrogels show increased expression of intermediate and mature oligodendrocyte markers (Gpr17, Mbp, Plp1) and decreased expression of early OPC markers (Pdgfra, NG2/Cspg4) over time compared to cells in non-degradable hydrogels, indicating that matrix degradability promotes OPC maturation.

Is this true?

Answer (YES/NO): NO